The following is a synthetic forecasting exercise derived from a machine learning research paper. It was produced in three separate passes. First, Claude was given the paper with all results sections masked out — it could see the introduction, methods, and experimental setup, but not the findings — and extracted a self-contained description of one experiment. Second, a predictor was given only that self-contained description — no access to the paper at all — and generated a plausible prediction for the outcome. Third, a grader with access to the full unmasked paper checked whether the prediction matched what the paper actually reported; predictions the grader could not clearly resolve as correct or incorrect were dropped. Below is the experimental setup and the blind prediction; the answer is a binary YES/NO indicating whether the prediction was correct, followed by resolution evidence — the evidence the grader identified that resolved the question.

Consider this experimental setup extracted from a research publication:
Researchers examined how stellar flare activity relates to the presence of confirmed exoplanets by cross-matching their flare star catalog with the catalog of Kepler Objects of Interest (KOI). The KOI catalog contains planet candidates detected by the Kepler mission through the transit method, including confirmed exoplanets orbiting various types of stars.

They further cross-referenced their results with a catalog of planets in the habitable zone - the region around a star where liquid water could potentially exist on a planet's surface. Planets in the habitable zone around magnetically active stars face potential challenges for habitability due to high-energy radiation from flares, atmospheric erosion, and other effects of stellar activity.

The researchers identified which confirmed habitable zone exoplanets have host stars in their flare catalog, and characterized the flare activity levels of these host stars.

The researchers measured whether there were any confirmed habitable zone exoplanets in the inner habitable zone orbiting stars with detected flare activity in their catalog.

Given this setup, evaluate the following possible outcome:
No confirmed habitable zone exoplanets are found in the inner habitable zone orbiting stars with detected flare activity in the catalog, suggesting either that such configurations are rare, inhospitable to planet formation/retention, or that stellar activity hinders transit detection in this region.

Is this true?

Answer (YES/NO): NO